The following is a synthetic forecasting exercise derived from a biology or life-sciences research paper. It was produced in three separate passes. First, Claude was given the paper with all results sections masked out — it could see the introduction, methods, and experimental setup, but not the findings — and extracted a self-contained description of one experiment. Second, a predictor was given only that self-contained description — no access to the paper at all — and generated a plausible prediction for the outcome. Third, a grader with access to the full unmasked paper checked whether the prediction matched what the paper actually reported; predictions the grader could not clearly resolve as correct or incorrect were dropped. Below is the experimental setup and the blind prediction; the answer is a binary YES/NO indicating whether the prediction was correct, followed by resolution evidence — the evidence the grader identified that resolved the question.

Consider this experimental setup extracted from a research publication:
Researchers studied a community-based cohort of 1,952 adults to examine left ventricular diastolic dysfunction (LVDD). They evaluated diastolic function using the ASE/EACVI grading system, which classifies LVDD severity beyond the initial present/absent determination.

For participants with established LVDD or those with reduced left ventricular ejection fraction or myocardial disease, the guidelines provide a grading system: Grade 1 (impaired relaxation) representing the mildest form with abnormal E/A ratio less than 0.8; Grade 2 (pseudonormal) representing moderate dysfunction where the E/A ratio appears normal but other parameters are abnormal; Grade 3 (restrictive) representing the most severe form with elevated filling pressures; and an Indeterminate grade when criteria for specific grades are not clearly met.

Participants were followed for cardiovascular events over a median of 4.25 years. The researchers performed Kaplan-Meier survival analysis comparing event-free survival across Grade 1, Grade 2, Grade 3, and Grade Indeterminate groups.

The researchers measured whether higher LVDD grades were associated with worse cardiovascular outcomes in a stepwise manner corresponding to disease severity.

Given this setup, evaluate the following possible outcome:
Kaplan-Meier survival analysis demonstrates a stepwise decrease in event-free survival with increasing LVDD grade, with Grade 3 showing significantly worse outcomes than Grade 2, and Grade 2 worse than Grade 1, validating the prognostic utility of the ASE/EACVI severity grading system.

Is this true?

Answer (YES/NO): NO